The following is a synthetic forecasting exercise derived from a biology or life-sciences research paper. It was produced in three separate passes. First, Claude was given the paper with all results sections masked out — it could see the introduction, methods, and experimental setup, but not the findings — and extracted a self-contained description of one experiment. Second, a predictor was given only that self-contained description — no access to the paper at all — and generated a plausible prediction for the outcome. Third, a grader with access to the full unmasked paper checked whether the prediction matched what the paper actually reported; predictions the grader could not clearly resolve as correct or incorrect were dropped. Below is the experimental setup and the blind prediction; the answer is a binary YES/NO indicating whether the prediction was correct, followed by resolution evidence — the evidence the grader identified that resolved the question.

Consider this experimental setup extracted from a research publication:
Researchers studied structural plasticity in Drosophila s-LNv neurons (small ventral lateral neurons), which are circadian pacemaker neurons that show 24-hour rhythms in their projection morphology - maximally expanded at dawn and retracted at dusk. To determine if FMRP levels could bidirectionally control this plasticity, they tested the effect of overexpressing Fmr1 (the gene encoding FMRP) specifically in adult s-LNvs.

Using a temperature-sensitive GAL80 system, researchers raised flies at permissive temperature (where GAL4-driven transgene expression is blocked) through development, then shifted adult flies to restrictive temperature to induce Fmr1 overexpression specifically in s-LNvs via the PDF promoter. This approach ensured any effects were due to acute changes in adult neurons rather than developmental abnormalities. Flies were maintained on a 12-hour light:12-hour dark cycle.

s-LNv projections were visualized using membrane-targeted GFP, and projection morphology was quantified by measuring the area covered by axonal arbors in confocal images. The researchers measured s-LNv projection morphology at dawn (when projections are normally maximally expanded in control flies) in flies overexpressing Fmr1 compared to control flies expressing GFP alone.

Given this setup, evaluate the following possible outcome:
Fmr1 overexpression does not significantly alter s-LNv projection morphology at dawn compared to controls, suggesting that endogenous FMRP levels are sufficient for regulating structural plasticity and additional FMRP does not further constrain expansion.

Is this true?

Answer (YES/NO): NO